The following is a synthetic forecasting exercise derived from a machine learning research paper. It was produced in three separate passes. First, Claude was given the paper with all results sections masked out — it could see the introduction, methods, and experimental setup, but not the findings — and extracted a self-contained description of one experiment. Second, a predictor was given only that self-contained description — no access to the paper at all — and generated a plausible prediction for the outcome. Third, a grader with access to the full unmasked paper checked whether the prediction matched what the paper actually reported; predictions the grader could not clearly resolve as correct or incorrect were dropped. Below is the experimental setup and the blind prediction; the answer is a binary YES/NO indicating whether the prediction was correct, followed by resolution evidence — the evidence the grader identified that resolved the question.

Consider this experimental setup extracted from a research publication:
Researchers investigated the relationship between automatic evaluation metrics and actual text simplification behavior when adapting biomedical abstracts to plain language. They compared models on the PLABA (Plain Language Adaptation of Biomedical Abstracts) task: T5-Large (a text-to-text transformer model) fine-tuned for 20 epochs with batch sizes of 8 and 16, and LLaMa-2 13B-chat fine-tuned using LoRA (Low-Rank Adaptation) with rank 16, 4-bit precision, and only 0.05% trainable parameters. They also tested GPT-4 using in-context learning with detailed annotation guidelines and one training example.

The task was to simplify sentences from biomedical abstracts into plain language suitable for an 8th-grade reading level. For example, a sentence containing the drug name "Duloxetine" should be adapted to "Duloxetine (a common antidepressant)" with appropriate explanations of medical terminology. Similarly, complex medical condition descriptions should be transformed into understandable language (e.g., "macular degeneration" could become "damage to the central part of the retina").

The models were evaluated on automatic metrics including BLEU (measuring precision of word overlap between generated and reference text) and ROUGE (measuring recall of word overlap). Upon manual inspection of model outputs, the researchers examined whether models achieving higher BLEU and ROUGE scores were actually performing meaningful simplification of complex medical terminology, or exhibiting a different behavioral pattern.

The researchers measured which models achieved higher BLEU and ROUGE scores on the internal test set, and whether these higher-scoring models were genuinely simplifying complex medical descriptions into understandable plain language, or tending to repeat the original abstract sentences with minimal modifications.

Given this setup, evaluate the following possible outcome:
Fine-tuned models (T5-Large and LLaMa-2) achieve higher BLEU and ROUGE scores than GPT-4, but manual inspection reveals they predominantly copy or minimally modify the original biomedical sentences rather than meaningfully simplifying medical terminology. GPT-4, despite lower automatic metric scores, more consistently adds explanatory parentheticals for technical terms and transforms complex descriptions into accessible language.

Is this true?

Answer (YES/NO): YES